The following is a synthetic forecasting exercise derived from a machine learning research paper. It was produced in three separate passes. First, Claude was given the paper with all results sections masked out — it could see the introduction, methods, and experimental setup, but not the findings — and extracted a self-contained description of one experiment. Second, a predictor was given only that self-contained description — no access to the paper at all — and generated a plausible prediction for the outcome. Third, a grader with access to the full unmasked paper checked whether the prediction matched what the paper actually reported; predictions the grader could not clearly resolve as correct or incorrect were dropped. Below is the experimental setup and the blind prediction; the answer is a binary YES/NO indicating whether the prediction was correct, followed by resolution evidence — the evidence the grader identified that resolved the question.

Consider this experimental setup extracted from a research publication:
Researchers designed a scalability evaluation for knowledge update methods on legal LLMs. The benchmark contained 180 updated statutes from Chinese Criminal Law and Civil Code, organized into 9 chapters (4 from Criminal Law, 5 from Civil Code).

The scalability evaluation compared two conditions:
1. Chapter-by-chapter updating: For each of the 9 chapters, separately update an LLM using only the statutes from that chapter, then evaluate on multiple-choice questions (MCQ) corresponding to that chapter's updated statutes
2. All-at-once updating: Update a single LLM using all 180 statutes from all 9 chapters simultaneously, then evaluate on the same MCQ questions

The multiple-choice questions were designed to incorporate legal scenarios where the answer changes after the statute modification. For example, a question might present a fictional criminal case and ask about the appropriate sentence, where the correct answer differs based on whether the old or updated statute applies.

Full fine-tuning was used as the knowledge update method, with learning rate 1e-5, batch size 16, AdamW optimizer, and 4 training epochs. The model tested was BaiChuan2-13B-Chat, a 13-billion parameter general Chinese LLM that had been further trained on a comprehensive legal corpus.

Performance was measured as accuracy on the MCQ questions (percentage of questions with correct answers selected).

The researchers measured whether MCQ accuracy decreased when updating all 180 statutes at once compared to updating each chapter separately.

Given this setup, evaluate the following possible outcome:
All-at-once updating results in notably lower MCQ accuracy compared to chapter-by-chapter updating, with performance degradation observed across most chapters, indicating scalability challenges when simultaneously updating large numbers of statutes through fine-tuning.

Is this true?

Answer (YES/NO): NO